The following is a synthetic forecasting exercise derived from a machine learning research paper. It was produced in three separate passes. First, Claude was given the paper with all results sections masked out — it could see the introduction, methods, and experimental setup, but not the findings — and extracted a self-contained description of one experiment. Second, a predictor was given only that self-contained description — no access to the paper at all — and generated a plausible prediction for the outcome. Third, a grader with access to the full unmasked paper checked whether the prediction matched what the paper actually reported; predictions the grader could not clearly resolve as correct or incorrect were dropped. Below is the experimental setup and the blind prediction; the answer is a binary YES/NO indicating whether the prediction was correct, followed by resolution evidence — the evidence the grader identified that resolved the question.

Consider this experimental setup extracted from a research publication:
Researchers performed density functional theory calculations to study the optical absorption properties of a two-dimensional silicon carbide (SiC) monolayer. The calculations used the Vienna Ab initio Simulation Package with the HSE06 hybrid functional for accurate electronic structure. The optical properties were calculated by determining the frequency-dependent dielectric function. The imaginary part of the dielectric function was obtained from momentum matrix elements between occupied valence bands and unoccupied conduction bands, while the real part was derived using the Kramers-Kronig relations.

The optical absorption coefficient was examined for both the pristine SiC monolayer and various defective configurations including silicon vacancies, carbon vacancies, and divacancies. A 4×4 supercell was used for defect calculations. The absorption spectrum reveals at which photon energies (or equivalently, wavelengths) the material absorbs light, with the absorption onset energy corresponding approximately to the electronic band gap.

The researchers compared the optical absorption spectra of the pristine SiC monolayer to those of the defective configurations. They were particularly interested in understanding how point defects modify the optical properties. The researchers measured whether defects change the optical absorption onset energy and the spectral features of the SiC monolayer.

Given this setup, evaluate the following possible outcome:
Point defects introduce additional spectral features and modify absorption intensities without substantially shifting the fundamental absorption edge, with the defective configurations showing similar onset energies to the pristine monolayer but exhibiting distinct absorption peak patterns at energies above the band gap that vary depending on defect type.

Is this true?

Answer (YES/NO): NO